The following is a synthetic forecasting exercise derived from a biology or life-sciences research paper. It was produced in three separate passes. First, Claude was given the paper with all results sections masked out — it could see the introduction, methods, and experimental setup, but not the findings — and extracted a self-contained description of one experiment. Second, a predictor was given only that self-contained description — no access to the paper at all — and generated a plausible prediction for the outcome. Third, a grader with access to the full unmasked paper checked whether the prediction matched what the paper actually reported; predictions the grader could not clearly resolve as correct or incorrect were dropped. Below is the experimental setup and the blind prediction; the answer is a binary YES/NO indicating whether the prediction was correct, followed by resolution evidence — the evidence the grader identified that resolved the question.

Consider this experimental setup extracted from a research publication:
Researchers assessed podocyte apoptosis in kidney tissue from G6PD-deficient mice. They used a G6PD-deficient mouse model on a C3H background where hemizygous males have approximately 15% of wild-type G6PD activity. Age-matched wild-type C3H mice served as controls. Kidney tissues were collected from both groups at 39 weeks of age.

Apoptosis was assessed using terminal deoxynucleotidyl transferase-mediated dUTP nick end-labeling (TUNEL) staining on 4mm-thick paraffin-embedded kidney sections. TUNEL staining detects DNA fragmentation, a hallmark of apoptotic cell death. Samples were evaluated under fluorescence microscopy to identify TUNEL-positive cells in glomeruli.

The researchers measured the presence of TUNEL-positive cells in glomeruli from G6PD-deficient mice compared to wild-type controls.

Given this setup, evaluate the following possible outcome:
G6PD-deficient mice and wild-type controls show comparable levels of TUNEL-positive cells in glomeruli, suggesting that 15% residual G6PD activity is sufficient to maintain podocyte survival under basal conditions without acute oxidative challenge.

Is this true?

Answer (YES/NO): NO